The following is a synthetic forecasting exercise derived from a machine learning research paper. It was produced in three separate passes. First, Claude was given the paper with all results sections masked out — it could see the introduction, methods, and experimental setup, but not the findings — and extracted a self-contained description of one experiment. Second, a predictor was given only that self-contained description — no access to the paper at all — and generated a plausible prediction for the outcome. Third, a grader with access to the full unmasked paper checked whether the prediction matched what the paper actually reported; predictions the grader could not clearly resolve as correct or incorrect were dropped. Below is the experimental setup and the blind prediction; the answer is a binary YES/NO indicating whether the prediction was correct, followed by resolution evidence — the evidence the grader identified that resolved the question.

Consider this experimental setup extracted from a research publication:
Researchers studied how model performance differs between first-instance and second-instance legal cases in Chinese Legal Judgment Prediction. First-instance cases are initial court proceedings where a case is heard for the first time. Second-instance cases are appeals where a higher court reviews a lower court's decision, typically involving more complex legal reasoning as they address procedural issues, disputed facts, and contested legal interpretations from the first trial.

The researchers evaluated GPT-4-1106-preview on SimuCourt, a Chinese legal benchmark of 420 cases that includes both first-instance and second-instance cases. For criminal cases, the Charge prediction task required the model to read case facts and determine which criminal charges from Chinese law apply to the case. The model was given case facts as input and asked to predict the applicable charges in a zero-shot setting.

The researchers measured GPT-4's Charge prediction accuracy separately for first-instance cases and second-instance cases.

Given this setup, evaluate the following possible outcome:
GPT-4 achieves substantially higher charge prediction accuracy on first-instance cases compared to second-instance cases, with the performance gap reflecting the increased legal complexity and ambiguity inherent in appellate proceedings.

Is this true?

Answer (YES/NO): NO